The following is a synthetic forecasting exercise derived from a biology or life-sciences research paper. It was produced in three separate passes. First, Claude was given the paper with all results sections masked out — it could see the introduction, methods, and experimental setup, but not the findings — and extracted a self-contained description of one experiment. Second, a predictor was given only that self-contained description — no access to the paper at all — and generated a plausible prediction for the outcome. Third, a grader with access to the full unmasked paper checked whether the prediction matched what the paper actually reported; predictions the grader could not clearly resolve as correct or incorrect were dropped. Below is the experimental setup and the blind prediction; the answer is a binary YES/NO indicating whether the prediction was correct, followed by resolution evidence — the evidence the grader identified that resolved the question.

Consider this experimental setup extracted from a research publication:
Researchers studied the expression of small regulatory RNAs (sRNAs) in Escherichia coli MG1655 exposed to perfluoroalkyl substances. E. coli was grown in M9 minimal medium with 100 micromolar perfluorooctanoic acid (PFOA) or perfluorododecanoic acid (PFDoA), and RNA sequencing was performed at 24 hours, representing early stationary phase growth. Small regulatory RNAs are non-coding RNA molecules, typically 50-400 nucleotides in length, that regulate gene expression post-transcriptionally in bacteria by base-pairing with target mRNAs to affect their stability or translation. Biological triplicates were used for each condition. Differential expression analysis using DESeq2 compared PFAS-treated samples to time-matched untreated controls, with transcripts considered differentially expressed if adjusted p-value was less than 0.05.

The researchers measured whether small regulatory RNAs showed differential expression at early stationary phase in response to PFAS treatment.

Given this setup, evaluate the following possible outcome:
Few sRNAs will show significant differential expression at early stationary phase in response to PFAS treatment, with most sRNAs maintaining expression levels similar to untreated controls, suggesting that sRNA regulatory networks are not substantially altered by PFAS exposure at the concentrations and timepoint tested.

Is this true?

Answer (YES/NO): NO